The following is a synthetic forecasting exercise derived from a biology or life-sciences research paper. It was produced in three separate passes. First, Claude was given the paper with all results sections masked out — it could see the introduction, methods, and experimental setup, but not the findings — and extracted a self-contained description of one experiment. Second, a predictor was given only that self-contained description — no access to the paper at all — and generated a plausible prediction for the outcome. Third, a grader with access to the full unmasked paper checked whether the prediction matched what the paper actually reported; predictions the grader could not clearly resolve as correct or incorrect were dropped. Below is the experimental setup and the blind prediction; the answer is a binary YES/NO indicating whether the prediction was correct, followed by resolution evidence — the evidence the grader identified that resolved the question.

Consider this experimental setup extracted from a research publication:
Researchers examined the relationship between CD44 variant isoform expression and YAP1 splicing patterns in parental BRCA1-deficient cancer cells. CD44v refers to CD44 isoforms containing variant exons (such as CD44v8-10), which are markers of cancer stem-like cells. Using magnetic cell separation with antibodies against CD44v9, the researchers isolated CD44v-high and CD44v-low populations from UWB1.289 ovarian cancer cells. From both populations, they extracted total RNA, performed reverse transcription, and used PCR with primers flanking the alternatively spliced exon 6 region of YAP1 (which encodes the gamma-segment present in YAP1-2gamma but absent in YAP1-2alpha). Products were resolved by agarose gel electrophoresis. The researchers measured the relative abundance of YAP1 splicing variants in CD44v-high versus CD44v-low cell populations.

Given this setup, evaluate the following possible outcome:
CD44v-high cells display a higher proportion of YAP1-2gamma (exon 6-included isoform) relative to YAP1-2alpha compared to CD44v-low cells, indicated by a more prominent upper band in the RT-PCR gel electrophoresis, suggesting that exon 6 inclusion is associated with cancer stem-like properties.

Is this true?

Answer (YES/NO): NO